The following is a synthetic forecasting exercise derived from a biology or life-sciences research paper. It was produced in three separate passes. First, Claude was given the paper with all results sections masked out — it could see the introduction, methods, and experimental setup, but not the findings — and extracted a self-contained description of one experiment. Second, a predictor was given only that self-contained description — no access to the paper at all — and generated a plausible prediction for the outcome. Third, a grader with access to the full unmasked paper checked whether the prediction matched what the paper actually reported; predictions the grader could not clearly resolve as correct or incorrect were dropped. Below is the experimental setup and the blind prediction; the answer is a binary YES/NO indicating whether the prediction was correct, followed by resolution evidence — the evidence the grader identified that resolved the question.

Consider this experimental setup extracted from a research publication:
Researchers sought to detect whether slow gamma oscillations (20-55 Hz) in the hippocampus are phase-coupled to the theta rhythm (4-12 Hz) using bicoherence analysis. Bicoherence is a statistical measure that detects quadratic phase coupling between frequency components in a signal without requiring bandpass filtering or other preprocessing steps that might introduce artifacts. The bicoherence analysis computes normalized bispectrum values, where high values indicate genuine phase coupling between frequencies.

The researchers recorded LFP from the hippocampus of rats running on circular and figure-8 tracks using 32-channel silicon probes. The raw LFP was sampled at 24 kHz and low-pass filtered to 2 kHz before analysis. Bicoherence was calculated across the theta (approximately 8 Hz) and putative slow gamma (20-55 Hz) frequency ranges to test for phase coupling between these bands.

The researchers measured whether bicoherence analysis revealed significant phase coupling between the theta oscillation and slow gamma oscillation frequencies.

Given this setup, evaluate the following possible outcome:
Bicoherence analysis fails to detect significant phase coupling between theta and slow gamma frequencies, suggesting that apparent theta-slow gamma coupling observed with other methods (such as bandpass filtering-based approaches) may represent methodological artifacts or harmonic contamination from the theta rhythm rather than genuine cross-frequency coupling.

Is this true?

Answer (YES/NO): YES